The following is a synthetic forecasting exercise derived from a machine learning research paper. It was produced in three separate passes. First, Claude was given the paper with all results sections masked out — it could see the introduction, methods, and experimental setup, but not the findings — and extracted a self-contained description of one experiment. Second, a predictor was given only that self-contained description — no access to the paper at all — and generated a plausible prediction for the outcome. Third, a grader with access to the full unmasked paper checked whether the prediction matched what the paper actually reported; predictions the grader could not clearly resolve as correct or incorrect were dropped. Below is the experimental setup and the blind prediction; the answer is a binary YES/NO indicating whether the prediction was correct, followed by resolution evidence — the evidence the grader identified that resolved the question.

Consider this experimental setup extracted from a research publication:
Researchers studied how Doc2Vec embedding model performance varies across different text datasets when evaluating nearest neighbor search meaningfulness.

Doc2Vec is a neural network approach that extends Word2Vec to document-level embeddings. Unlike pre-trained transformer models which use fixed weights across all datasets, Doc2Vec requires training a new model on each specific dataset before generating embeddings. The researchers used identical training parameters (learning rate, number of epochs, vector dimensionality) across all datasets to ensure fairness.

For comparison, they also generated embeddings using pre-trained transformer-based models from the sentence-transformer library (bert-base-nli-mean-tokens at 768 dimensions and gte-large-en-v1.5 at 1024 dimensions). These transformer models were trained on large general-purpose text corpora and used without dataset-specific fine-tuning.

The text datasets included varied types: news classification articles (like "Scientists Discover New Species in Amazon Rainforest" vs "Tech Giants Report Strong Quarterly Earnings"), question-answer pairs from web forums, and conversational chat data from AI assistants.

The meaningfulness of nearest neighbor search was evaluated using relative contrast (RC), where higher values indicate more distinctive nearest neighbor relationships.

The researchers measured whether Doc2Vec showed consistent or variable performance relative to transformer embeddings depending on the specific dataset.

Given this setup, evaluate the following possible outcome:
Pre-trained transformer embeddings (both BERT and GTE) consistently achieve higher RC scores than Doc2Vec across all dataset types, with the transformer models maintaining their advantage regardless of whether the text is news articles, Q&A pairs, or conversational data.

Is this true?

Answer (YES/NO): NO